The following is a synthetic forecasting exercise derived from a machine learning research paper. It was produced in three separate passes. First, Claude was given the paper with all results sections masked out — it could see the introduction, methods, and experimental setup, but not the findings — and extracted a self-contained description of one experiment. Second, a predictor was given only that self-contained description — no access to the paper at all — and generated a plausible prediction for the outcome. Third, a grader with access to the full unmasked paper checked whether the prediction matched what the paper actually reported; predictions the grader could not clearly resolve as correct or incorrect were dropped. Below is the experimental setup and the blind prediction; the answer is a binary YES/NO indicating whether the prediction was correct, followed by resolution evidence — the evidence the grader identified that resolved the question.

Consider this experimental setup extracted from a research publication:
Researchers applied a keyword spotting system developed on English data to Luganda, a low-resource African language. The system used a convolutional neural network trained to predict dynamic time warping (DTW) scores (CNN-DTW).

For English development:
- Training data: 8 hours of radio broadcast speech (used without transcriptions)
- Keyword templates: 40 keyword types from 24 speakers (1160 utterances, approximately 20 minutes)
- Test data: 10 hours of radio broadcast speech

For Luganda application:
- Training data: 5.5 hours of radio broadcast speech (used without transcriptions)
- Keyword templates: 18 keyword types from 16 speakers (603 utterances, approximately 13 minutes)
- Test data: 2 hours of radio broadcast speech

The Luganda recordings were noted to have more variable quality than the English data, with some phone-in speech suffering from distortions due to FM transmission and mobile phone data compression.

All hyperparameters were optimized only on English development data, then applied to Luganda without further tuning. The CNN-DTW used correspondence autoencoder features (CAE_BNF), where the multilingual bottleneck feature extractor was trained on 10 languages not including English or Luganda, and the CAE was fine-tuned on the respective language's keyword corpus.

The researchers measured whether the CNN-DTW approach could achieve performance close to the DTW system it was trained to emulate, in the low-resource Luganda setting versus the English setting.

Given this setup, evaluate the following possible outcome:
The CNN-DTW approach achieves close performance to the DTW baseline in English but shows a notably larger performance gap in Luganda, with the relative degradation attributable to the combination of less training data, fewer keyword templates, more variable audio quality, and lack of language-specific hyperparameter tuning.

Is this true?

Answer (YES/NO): NO